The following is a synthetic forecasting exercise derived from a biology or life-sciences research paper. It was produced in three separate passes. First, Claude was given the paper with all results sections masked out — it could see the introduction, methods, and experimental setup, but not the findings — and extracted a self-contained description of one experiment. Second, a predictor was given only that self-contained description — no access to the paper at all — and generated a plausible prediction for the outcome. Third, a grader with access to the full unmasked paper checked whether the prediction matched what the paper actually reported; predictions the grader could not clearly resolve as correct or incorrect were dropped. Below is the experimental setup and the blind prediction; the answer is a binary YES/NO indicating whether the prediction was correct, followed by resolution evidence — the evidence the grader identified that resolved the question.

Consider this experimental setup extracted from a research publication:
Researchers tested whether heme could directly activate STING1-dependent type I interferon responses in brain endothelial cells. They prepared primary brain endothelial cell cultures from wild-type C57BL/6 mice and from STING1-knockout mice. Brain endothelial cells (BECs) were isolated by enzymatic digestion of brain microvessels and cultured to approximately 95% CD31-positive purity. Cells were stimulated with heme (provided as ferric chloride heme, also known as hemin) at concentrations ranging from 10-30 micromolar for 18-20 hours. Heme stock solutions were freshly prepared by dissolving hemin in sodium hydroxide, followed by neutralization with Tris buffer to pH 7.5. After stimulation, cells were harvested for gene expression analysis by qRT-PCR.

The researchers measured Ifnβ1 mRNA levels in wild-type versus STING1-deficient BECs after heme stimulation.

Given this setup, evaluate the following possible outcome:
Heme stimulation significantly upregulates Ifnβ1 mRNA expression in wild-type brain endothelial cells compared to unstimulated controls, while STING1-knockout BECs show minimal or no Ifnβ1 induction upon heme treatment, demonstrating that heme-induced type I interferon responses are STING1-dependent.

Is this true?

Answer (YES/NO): YES